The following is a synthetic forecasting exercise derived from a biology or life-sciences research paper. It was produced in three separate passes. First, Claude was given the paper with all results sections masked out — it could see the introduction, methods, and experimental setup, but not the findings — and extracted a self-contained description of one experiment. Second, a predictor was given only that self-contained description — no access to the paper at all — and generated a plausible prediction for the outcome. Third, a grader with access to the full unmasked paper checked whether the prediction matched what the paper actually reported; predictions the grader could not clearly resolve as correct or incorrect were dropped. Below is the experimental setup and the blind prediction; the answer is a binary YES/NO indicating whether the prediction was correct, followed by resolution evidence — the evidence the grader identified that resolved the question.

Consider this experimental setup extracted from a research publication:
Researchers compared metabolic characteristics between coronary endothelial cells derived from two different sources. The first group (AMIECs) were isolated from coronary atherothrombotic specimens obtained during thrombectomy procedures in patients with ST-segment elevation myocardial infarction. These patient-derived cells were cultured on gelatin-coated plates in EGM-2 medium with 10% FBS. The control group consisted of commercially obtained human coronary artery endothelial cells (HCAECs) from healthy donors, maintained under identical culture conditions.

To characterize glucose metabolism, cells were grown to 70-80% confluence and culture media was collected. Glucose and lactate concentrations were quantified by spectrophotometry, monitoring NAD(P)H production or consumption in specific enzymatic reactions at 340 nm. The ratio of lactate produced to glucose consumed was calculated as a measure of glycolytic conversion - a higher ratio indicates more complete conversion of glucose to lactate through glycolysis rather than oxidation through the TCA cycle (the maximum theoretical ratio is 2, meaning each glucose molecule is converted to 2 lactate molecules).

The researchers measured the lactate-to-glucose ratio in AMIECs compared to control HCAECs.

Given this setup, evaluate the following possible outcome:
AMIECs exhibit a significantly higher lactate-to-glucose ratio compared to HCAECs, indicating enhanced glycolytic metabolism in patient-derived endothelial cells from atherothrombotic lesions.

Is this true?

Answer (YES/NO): NO